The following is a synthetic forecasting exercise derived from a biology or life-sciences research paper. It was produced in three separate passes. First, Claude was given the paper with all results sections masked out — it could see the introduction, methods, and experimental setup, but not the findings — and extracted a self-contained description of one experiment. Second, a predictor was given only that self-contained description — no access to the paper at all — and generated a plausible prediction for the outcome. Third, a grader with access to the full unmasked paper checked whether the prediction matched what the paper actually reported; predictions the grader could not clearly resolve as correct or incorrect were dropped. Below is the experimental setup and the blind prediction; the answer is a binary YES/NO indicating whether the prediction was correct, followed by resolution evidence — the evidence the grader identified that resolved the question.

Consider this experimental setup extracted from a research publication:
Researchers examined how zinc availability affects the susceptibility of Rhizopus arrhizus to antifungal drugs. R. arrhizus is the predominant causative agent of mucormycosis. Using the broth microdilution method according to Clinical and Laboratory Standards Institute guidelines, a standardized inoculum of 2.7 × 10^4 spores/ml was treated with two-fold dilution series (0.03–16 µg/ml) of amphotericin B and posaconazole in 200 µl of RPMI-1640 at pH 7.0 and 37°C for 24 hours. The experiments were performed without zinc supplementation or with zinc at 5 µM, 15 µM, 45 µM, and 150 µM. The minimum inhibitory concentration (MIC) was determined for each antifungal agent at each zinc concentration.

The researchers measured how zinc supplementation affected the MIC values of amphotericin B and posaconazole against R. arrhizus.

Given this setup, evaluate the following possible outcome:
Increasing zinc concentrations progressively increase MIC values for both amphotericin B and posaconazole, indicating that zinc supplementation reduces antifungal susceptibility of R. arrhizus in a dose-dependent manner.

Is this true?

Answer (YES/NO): NO